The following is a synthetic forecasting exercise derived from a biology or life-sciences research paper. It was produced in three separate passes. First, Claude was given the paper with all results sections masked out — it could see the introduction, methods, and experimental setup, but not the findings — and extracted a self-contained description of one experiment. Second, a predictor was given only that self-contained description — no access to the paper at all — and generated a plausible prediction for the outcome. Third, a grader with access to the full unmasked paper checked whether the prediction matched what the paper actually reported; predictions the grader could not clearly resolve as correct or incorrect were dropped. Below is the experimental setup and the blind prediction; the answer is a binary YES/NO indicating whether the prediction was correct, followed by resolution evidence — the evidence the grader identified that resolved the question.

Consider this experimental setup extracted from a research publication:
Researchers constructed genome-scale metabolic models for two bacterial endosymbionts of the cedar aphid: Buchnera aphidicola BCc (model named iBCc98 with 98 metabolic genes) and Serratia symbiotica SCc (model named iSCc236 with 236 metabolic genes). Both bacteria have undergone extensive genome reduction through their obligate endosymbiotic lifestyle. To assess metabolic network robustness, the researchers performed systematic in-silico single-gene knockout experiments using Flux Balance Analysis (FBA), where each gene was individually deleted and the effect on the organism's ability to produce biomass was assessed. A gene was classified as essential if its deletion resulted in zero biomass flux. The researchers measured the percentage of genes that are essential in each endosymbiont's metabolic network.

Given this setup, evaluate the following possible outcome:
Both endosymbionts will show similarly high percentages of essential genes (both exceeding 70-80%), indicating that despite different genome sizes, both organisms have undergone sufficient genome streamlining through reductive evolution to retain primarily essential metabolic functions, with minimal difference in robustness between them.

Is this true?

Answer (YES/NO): NO